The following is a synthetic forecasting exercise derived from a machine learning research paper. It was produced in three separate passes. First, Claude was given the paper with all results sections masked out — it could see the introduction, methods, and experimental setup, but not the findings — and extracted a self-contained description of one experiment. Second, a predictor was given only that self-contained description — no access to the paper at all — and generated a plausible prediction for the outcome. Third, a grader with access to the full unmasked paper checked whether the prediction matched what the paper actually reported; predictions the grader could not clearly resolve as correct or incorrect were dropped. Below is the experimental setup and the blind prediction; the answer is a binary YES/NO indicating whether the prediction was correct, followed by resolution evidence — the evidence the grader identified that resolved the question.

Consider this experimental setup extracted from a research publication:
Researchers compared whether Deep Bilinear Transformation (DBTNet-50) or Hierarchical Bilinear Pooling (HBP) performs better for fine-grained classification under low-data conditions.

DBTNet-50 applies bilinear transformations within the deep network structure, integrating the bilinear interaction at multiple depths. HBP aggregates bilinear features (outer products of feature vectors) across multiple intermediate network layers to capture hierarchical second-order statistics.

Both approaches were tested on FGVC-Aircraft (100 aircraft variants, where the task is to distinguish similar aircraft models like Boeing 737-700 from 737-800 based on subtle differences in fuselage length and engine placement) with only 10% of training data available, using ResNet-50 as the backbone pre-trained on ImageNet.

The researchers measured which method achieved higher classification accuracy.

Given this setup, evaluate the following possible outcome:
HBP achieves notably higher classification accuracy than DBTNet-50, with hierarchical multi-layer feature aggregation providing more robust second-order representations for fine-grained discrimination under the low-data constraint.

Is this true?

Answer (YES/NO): NO